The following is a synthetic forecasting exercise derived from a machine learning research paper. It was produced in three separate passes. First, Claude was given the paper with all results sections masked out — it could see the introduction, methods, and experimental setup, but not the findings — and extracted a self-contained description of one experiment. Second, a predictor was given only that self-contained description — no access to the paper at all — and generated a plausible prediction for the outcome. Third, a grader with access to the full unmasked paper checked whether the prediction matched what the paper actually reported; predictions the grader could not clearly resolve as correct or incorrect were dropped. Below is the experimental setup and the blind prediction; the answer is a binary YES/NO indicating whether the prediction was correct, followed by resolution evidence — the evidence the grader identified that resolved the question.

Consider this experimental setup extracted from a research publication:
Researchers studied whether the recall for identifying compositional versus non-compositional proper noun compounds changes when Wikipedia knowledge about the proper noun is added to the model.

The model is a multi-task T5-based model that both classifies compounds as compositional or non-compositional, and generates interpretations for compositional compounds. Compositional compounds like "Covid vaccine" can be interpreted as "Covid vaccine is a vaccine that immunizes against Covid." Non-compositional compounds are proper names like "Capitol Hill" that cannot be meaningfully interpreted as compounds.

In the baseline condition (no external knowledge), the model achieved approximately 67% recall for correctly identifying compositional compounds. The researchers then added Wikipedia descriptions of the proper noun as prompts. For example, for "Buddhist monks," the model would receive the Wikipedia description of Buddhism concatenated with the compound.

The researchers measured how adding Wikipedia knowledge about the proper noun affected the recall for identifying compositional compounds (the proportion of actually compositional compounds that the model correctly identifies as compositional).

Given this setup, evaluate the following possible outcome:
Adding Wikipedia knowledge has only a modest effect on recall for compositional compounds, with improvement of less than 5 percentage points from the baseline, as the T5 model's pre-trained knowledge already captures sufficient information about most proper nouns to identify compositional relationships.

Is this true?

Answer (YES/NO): NO